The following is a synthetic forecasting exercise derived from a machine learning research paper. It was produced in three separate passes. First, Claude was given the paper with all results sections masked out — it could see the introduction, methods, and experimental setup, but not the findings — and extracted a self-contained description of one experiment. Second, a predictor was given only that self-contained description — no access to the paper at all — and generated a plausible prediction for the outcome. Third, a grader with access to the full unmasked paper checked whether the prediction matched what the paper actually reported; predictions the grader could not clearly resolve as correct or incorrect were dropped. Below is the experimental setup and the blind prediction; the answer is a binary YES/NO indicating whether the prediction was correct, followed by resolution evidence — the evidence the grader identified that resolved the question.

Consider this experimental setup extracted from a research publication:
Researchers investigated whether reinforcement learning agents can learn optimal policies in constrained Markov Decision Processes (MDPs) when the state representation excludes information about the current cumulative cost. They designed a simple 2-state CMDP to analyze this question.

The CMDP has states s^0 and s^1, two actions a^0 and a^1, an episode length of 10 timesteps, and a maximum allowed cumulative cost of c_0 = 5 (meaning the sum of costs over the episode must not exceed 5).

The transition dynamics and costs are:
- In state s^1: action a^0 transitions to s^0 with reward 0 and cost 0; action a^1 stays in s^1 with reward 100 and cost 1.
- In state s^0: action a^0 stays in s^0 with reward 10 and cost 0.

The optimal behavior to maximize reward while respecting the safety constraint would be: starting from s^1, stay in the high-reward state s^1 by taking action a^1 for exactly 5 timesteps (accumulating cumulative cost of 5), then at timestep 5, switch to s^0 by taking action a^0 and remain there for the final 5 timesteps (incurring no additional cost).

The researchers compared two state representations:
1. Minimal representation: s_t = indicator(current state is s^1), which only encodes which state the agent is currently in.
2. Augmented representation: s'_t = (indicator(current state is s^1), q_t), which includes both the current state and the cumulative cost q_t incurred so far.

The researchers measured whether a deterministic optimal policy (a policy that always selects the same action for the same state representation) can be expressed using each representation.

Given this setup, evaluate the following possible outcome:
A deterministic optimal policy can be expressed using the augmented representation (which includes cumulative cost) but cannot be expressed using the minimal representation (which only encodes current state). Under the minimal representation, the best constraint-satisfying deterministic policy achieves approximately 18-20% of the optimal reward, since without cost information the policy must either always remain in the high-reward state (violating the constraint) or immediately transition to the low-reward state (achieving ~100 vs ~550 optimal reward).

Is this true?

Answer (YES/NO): NO